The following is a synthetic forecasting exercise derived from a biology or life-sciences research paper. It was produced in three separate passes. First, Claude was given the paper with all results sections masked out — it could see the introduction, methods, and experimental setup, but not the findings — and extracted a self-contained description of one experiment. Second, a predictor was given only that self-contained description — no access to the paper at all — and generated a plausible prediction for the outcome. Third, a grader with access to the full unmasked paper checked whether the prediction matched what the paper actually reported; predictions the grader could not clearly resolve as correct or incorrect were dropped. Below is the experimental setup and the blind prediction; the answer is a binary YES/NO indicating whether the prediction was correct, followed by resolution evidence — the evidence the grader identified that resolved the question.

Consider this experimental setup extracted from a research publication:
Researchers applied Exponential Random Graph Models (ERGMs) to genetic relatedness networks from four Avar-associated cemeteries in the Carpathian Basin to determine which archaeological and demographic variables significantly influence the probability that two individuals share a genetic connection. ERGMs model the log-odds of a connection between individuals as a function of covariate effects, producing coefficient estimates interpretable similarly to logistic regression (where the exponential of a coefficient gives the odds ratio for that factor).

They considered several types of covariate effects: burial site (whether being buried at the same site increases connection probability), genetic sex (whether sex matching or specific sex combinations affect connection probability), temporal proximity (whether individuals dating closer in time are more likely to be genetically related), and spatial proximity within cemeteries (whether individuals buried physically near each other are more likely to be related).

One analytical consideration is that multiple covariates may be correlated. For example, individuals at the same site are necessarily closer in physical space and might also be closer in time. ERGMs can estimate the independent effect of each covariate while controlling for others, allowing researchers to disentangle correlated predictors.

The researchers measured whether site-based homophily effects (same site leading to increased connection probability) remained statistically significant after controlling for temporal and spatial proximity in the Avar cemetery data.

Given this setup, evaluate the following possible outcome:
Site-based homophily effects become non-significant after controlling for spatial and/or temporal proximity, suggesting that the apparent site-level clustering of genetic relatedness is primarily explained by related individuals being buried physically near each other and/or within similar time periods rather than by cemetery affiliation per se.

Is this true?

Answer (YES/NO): NO